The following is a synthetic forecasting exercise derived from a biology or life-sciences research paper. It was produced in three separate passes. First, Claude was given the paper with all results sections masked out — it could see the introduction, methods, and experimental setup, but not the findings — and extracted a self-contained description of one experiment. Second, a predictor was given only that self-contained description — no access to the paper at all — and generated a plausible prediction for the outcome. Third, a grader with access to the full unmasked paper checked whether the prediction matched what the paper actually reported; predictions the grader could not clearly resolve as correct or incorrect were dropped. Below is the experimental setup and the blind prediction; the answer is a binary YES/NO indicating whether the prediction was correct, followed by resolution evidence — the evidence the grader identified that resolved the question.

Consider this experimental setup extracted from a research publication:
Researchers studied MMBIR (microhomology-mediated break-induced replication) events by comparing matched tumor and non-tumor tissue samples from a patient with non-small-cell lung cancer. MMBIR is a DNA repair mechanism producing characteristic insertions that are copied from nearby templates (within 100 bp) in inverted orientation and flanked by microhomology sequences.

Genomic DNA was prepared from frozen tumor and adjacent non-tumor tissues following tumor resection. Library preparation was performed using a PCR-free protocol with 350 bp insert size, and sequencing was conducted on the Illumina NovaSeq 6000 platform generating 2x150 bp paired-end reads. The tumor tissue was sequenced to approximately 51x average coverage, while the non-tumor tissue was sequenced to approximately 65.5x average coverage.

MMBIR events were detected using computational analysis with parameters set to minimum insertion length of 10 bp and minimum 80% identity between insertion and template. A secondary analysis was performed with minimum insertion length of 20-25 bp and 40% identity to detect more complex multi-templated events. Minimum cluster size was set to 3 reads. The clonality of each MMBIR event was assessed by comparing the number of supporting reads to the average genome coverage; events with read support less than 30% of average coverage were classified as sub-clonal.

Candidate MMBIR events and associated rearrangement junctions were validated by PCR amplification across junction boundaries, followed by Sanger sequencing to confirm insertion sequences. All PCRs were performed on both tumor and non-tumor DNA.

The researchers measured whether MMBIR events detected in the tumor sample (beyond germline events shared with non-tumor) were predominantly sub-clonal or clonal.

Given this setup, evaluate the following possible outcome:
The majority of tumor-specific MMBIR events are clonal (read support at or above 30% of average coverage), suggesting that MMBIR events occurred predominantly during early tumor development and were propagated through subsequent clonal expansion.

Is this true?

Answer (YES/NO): NO